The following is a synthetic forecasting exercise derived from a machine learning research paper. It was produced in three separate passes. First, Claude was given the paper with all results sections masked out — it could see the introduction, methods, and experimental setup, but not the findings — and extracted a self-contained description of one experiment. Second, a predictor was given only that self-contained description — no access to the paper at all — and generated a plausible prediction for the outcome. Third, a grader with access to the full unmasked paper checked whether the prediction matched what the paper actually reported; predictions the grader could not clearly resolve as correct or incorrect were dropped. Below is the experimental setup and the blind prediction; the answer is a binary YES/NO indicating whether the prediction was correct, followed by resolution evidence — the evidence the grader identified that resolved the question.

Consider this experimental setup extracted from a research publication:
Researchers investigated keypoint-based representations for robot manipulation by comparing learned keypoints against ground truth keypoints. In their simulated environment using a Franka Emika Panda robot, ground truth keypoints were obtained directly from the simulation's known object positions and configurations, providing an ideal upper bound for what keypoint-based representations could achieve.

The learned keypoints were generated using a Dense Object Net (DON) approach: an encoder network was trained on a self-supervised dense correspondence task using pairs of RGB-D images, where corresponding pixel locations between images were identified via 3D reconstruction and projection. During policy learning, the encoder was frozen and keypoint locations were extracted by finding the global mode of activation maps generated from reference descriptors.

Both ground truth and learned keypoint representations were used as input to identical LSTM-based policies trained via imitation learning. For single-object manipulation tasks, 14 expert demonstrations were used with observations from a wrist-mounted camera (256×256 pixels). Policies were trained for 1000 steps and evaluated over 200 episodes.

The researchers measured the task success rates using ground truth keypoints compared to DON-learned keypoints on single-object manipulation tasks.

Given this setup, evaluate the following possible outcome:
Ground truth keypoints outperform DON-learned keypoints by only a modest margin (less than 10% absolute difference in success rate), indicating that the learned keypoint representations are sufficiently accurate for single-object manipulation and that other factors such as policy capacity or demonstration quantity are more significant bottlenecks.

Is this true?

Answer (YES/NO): NO